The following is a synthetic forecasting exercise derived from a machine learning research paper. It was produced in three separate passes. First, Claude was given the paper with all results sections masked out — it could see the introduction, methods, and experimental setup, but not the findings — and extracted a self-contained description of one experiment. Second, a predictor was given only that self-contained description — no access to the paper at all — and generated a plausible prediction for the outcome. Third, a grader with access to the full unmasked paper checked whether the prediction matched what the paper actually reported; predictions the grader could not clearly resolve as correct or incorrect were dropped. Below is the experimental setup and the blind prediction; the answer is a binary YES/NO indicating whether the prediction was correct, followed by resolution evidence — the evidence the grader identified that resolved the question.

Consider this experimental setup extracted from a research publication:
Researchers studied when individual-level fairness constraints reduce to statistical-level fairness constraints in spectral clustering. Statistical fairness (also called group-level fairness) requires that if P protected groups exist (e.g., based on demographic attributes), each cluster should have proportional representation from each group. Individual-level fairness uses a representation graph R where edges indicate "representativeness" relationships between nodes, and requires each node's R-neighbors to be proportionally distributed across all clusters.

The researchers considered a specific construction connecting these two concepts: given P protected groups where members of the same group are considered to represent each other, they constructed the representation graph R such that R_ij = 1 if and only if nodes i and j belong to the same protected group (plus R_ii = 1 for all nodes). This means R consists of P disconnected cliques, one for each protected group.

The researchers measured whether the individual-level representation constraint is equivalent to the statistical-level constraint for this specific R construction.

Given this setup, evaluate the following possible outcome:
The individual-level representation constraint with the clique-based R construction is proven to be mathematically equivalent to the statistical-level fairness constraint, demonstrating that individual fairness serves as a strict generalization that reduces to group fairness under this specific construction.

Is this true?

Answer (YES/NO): YES